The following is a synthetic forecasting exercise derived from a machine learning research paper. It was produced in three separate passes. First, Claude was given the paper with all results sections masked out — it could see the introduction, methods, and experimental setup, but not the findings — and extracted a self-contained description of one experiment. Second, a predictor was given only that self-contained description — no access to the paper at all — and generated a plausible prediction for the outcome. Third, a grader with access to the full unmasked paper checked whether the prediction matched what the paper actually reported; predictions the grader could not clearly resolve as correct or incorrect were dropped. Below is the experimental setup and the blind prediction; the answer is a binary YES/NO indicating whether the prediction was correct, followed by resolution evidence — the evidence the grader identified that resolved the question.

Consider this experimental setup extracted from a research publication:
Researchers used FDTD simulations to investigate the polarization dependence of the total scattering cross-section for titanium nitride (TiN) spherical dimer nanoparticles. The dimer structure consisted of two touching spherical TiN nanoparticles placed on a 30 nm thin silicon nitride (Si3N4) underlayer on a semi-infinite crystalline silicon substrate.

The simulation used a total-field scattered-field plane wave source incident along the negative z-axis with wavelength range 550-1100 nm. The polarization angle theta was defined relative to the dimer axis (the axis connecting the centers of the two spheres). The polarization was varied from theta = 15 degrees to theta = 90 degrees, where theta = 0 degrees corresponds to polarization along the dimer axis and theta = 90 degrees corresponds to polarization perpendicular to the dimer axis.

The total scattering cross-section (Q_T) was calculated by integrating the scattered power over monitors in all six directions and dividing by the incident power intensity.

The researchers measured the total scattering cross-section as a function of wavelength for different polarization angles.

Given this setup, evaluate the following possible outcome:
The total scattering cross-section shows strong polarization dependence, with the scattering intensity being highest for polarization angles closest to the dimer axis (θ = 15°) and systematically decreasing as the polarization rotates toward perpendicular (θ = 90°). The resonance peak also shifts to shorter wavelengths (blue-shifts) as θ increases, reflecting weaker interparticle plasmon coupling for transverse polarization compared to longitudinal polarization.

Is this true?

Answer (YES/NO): NO